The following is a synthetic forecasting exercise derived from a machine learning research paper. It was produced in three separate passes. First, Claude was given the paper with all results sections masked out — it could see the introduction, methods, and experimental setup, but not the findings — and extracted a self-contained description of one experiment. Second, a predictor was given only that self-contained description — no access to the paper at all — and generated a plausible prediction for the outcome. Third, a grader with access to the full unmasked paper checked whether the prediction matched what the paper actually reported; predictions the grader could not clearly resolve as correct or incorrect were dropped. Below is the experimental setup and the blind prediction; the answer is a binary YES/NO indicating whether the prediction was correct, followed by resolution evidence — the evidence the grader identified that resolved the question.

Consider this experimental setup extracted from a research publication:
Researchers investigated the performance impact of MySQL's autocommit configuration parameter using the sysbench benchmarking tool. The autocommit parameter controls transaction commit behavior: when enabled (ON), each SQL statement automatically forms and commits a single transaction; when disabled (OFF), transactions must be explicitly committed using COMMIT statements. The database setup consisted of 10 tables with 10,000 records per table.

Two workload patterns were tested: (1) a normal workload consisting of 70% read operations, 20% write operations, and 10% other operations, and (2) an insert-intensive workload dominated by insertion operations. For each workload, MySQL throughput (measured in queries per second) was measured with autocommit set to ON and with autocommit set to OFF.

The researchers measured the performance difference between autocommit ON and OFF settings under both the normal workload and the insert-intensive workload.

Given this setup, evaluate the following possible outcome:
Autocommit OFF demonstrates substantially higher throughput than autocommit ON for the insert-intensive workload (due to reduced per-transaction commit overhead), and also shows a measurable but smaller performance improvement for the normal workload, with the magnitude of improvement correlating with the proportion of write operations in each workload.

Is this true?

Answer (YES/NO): NO